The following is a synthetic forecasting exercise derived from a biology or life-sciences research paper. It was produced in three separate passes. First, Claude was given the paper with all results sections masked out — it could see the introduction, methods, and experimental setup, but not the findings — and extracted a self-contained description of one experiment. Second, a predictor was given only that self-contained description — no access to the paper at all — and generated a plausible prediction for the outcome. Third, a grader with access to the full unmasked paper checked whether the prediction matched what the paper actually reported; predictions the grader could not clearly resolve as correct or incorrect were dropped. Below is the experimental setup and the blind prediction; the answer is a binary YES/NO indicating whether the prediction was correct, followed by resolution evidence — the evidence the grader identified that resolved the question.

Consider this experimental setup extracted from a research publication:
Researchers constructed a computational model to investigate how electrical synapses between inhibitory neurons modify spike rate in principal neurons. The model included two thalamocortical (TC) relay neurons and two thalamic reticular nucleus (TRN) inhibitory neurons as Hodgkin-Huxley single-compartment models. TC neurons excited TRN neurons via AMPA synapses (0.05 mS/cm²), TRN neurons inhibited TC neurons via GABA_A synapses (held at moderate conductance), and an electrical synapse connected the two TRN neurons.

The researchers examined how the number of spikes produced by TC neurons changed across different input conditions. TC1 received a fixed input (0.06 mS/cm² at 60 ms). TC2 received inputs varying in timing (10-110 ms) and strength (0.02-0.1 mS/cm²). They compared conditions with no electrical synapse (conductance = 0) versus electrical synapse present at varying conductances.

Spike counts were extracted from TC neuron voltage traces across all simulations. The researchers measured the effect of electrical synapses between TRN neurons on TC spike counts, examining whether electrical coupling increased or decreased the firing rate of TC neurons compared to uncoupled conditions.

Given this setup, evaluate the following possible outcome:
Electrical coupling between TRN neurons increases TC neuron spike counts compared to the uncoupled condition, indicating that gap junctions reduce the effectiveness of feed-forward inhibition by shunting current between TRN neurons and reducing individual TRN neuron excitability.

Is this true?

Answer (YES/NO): NO